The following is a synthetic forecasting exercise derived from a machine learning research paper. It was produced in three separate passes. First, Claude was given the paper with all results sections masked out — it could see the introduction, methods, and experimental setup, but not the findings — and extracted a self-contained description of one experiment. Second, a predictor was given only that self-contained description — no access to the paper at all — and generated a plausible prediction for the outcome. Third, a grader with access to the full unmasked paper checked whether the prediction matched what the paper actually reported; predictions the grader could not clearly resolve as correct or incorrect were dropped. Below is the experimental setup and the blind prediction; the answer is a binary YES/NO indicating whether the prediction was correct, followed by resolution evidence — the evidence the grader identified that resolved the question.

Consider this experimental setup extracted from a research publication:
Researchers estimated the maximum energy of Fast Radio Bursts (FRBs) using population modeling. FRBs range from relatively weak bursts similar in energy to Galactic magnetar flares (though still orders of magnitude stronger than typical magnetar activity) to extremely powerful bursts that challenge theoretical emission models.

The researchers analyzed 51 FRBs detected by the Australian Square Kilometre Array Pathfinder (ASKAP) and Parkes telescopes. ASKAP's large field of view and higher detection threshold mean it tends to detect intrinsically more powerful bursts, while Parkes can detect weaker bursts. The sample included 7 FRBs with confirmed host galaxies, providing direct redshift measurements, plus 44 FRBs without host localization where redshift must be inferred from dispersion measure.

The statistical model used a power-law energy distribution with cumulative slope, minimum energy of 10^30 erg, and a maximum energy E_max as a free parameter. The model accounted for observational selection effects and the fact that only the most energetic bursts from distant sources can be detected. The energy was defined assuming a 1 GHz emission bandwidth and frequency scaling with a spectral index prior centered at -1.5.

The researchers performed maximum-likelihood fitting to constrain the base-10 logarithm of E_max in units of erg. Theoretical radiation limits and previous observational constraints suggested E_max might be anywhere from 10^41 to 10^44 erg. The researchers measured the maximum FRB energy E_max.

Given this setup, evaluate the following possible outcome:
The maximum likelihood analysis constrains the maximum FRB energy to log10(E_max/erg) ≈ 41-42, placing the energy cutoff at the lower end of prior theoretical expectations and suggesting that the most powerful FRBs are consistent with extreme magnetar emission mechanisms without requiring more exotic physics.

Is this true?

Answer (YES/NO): YES